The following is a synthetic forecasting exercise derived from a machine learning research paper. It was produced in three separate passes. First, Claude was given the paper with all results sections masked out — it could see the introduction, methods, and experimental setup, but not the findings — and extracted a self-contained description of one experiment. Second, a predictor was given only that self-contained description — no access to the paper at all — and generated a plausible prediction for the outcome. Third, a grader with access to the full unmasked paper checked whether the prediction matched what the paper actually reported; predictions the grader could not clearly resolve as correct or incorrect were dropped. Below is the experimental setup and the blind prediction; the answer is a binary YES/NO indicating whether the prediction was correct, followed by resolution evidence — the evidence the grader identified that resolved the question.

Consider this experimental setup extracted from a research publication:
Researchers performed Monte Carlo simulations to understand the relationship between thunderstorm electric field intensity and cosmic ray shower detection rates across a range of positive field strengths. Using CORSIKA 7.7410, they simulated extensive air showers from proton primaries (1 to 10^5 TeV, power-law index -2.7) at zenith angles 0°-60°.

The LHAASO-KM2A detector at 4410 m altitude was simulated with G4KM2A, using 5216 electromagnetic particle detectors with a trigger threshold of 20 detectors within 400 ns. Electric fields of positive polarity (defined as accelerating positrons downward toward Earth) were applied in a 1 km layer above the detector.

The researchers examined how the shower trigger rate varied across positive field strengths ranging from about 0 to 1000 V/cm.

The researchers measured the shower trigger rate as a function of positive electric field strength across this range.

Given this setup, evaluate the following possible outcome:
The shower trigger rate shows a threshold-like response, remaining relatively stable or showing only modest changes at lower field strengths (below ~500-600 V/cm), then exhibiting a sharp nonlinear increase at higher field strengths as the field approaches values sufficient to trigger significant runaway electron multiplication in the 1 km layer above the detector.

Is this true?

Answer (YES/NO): NO